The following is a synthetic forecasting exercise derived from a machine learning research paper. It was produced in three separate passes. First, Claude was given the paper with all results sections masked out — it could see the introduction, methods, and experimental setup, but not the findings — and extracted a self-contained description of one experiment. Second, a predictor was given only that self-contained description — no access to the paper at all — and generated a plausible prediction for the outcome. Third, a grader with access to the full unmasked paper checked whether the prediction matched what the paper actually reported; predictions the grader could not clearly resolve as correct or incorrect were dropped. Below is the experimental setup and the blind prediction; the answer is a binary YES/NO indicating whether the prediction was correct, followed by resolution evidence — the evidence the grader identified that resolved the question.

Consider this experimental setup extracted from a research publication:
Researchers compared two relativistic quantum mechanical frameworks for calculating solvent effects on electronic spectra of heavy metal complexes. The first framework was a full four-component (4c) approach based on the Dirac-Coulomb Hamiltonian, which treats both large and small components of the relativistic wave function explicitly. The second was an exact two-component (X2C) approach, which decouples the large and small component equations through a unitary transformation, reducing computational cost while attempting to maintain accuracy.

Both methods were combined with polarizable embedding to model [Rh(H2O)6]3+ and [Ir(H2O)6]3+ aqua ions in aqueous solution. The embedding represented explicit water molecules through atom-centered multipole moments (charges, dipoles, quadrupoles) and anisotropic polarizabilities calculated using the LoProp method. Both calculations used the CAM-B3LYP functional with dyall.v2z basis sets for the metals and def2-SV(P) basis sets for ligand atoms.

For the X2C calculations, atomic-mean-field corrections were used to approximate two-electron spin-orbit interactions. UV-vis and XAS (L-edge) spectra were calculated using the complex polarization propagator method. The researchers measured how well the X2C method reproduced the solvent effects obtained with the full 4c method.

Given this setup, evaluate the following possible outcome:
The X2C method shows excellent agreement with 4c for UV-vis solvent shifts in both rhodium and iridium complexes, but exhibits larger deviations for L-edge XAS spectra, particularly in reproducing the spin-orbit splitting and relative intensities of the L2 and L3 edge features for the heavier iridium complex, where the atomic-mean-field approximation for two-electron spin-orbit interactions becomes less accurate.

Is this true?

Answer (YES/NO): NO